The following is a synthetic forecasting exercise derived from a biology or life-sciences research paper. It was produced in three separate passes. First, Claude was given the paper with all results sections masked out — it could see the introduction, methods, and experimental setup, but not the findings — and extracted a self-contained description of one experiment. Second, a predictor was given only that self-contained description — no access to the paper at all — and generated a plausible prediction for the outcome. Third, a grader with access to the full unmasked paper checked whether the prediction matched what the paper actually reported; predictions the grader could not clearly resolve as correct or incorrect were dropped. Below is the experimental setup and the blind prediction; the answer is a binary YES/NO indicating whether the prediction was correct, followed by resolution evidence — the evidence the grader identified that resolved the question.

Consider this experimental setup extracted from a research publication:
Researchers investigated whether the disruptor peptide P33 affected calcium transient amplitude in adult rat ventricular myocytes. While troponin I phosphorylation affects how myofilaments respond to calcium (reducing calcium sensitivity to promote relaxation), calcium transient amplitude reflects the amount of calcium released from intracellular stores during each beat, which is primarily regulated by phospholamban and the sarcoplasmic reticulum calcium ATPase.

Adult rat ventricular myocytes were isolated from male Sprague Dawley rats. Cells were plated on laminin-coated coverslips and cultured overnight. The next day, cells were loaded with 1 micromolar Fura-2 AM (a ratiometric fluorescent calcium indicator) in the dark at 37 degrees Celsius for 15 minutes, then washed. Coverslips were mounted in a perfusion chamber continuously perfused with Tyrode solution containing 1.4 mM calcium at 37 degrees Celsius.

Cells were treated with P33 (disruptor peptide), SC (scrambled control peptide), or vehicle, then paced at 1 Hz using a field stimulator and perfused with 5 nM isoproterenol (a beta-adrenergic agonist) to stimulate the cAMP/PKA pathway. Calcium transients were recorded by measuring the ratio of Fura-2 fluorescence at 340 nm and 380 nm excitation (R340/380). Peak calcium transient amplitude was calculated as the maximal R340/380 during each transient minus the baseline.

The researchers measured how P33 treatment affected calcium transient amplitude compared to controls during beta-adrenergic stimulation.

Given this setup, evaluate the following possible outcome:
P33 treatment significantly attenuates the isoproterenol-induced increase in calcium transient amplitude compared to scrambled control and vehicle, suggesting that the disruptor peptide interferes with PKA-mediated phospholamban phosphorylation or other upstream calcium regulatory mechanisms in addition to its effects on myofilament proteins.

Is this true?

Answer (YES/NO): NO